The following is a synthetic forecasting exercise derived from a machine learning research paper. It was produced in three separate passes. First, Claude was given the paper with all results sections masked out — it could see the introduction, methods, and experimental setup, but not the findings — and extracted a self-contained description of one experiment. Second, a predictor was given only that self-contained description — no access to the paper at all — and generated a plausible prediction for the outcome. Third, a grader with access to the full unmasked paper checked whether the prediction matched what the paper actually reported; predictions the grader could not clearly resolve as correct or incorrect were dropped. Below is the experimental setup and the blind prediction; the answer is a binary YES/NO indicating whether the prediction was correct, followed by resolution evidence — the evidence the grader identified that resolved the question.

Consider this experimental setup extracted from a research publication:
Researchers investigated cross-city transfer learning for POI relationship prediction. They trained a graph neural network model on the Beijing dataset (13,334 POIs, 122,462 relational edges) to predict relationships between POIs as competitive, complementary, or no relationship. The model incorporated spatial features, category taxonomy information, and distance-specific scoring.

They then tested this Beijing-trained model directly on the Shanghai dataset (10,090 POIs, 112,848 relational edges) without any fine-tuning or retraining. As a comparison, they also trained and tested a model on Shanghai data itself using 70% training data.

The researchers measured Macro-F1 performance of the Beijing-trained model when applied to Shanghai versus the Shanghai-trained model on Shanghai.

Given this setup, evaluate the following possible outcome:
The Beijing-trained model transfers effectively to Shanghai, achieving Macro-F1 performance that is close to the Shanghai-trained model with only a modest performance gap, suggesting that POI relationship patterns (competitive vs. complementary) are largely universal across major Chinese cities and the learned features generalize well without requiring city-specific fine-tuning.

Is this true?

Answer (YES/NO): NO